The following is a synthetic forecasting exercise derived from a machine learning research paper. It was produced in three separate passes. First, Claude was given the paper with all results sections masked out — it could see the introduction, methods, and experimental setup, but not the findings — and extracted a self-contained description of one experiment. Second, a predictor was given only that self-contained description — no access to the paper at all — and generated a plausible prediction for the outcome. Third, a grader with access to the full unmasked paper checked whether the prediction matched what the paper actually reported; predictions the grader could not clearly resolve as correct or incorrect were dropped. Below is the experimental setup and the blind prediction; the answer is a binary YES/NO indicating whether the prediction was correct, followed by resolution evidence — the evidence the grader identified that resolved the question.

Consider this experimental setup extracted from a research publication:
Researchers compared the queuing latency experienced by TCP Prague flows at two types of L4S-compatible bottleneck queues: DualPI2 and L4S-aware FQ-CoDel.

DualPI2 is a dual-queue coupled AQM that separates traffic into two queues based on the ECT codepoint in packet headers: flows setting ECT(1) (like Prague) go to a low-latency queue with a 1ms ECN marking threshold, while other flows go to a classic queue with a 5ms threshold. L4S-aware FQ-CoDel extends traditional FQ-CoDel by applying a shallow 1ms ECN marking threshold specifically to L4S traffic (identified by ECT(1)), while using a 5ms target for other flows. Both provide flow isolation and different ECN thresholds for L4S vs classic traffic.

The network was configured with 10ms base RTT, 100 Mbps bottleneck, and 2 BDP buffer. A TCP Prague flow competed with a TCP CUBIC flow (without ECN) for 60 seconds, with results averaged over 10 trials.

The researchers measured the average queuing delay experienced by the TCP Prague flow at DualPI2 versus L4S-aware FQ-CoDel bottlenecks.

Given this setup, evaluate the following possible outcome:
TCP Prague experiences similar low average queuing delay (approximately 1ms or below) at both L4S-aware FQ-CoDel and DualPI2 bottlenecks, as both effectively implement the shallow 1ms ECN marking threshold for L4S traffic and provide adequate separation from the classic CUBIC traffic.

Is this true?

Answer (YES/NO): NO